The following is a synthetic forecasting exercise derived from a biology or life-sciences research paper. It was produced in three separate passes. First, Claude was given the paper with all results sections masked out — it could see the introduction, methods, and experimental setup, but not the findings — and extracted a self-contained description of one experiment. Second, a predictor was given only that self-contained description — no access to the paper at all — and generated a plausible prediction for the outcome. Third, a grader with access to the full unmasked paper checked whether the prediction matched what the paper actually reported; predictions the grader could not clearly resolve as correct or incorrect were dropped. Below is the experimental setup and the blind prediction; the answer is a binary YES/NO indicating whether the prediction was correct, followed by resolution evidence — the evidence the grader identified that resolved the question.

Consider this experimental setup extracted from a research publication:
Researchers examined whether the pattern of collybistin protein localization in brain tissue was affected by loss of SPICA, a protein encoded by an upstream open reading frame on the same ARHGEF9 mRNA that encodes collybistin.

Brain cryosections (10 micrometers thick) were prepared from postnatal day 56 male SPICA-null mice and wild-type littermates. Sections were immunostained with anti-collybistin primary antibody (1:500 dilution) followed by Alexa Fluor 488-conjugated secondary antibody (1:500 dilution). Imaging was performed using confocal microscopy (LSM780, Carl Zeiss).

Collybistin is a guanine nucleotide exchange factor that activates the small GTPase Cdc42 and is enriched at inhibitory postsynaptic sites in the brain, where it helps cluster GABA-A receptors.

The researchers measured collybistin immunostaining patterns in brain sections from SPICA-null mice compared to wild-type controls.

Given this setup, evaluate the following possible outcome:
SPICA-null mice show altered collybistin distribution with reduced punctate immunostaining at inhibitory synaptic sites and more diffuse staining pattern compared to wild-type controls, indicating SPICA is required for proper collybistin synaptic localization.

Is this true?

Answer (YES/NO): NO